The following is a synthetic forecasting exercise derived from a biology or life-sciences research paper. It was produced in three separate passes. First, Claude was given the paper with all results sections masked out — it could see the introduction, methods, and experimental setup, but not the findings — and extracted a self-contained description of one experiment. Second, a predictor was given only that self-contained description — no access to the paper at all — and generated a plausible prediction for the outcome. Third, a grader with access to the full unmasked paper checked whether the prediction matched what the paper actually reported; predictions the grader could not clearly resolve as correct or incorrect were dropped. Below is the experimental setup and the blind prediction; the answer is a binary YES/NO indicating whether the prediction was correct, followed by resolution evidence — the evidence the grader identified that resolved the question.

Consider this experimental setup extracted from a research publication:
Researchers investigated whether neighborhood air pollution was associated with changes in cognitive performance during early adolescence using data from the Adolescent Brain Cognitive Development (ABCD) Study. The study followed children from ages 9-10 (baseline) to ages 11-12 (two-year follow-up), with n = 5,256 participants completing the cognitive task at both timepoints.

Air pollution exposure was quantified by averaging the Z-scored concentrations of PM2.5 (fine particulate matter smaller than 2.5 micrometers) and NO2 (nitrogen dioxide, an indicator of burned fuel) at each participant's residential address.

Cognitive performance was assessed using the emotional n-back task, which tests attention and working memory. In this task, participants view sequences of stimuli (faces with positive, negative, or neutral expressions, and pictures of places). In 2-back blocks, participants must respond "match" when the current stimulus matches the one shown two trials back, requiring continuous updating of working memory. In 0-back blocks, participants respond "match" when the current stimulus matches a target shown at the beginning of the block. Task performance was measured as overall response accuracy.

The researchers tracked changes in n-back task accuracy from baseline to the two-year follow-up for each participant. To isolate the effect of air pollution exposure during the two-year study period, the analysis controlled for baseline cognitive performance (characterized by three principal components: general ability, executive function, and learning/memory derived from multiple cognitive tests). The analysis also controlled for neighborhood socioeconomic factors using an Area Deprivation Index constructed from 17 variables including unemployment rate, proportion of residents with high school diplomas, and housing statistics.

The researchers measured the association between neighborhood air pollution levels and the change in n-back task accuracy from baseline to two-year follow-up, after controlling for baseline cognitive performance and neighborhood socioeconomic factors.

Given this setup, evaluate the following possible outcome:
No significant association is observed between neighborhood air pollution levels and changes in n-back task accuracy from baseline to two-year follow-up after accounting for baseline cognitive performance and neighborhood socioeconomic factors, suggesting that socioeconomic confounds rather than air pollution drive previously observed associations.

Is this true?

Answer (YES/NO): NO